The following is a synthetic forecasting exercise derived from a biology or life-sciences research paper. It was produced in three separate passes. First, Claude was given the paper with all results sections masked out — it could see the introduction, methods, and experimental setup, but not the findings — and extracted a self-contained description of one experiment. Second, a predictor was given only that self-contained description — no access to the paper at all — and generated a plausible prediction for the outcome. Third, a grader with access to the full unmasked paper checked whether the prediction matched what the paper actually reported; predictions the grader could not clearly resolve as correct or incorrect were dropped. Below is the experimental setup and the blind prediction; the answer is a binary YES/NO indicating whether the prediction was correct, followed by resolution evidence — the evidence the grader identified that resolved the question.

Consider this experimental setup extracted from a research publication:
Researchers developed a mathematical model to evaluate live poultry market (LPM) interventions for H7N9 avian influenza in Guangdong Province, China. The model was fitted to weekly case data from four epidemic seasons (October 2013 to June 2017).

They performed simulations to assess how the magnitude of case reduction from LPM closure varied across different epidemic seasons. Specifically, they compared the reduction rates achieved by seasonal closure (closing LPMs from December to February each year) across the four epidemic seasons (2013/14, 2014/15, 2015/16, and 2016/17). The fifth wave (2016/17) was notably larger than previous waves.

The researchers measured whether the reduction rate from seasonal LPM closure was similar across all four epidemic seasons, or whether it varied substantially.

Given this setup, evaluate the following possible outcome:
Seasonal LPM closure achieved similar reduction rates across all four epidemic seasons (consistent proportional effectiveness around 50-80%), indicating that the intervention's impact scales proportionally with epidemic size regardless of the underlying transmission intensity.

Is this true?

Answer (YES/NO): NO